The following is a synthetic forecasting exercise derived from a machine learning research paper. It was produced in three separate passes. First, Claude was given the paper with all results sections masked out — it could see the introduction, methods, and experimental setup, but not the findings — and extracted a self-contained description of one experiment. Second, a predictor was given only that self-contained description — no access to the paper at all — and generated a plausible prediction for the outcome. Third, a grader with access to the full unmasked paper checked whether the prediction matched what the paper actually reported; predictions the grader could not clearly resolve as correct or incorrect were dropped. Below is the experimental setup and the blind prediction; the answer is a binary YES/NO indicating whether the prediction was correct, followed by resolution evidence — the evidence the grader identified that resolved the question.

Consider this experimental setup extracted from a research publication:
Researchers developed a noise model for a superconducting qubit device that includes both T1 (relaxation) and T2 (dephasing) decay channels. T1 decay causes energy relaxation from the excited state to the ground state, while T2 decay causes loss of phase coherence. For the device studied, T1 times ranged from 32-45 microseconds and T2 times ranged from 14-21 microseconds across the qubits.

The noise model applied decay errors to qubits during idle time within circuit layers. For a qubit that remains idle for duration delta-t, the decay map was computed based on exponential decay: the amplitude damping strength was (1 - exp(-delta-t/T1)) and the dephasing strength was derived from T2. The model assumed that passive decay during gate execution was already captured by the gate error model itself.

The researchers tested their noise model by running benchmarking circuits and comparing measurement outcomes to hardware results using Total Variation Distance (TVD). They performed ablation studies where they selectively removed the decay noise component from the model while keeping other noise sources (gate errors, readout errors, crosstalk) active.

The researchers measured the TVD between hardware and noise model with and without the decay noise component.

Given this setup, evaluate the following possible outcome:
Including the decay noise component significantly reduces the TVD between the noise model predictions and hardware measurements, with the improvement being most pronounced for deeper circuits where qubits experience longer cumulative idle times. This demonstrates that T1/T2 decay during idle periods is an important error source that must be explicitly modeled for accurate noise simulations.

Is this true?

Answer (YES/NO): NO